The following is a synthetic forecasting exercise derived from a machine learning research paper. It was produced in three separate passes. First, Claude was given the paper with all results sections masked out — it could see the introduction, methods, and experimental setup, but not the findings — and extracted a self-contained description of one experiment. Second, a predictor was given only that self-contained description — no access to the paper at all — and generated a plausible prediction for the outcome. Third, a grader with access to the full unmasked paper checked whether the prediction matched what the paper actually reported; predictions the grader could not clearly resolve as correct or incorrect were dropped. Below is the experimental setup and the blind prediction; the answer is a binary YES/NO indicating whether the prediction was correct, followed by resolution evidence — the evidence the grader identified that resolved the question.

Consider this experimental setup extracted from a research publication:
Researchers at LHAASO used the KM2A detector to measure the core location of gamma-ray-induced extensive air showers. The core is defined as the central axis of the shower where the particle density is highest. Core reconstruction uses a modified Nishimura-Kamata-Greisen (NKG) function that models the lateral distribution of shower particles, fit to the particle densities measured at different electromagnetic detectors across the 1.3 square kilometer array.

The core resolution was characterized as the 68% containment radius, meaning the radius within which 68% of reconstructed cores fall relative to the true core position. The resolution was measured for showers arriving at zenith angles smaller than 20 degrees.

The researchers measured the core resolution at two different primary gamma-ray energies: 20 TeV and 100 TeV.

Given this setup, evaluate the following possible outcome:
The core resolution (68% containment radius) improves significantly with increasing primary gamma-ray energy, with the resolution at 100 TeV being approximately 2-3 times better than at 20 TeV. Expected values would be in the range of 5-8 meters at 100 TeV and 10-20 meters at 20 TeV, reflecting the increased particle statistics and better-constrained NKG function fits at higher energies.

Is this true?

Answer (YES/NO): NO